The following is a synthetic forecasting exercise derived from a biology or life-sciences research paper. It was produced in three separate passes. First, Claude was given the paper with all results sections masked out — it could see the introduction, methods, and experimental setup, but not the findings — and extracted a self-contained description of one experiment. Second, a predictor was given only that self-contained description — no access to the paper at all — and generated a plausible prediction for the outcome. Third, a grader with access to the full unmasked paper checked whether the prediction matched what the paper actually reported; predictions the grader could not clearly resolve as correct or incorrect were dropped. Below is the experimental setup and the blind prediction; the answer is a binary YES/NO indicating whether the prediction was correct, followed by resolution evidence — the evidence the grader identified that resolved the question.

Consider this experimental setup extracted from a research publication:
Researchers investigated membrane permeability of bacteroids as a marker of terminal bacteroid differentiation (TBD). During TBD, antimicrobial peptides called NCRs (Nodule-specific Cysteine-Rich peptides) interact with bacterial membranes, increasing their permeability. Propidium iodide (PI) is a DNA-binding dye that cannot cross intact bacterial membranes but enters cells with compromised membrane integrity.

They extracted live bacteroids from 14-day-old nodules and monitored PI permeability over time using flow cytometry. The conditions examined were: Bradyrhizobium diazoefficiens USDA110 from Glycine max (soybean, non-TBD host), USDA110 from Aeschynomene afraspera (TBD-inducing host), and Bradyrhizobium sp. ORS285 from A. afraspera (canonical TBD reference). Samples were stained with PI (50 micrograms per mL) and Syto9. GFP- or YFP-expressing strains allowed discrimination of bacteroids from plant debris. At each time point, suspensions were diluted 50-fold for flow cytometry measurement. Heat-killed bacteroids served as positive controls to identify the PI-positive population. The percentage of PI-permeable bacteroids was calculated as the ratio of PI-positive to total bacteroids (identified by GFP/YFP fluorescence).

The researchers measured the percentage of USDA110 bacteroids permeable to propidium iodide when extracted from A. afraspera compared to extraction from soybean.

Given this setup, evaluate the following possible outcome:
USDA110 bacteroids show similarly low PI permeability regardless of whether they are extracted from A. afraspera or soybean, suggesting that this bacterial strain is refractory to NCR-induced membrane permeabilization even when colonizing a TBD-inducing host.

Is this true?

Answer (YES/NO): NO